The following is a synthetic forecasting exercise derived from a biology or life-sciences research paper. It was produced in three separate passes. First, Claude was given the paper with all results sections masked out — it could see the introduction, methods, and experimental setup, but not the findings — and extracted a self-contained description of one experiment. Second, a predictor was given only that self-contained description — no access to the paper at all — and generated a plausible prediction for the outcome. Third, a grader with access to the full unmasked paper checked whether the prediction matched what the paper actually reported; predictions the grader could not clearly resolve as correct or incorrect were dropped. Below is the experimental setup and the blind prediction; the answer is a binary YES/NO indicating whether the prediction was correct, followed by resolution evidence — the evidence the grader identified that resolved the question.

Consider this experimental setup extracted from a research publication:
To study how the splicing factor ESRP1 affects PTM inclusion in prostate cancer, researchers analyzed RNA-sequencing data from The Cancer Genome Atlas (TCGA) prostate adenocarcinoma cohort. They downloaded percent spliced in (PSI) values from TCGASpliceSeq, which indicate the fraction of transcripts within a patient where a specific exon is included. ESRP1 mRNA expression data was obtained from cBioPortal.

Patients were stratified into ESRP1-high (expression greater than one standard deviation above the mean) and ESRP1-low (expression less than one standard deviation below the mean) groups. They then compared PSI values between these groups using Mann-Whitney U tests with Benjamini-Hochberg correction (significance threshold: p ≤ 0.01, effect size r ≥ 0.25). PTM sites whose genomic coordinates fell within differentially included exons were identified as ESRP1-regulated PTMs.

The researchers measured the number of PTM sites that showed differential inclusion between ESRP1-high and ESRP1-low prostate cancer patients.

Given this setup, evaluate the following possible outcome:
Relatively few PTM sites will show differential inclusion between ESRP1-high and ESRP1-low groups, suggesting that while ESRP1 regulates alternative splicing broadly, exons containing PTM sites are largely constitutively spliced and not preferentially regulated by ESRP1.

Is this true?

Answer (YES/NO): NO